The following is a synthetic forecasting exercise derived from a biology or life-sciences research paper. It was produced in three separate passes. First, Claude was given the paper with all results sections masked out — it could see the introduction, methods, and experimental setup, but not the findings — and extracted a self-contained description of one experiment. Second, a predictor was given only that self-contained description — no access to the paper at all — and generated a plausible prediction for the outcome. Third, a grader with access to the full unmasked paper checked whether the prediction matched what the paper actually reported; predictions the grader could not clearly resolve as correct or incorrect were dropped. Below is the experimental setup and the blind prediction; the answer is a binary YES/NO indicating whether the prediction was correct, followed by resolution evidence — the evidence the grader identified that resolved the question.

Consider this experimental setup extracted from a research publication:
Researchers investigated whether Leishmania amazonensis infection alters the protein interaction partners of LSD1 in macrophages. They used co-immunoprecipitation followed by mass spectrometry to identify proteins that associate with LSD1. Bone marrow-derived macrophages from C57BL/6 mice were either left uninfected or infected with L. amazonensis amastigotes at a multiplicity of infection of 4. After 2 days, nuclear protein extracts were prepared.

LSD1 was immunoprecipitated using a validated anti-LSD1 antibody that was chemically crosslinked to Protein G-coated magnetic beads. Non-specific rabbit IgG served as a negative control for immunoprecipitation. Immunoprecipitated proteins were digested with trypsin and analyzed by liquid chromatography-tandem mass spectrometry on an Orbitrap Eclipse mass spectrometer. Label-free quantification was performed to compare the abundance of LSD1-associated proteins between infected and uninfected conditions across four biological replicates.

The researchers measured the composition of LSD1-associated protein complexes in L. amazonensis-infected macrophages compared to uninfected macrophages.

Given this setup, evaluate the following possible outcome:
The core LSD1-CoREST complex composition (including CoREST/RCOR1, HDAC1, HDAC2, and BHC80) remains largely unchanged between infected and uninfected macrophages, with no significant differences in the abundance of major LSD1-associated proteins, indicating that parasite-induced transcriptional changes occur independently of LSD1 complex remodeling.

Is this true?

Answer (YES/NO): NO